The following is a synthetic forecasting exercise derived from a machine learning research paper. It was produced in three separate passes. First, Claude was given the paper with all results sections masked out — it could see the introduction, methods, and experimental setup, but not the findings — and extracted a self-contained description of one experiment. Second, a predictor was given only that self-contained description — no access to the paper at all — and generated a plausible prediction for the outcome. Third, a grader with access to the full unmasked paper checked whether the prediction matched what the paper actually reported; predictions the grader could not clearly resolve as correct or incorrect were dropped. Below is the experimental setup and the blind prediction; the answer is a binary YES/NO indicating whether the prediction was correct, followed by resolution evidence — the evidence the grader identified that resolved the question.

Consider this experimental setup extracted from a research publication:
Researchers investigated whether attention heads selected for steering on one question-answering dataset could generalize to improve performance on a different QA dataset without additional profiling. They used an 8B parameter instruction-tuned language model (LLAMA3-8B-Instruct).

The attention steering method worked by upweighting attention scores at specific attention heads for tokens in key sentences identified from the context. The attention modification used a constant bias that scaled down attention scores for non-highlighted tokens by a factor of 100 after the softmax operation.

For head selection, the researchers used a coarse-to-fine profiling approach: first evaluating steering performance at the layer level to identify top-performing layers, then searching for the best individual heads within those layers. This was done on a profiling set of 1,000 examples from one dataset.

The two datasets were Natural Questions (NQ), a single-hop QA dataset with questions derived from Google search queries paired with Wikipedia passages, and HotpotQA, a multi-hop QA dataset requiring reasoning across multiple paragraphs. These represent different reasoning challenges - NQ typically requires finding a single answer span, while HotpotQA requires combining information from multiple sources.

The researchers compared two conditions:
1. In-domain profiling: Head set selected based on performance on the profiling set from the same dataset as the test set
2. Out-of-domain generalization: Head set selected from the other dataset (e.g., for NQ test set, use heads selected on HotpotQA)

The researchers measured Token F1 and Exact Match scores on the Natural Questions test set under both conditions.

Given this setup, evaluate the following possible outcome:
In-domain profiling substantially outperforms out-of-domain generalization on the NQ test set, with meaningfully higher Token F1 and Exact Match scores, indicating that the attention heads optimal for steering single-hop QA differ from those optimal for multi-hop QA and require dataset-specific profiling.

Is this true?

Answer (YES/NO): NO